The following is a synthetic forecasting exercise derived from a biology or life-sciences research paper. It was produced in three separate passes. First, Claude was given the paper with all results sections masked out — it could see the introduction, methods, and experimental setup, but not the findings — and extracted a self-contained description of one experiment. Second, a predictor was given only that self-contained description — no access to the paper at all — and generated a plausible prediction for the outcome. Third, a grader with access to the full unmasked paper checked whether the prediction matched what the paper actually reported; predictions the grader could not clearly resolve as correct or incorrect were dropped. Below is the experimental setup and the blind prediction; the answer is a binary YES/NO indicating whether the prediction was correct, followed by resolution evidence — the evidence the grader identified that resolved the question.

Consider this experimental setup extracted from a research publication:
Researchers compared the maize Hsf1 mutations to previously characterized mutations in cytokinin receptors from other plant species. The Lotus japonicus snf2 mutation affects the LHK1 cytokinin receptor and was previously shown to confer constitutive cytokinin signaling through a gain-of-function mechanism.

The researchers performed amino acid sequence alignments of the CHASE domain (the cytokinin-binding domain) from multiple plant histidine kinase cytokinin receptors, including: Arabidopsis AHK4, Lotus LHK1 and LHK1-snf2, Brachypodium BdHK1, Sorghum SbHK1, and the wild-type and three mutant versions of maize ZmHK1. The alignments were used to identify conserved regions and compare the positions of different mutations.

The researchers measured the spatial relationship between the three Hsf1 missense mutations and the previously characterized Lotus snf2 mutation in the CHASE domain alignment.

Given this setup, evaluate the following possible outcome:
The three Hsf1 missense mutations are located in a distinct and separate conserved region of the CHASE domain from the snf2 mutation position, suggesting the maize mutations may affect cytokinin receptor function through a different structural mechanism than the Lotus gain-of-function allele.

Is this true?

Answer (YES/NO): NO